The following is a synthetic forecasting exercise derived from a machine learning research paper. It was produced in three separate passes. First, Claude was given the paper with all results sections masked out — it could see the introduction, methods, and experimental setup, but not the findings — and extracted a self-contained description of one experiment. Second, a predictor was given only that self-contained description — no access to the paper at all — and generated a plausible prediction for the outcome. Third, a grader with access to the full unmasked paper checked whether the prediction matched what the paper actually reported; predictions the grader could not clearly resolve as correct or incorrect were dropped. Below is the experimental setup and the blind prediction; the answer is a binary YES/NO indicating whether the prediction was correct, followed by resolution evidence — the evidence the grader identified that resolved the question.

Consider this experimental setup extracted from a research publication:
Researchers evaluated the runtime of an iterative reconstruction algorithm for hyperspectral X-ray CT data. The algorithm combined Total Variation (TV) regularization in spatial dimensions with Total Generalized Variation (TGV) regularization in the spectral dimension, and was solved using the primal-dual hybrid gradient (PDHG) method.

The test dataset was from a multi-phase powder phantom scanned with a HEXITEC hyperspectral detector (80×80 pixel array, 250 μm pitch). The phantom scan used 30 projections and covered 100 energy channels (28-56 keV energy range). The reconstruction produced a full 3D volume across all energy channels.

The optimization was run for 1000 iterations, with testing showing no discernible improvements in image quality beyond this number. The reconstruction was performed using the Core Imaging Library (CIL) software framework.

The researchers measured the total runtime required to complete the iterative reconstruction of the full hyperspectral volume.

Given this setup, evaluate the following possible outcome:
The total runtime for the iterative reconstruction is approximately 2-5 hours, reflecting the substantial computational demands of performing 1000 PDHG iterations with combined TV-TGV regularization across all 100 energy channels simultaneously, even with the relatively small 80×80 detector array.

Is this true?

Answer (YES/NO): NO